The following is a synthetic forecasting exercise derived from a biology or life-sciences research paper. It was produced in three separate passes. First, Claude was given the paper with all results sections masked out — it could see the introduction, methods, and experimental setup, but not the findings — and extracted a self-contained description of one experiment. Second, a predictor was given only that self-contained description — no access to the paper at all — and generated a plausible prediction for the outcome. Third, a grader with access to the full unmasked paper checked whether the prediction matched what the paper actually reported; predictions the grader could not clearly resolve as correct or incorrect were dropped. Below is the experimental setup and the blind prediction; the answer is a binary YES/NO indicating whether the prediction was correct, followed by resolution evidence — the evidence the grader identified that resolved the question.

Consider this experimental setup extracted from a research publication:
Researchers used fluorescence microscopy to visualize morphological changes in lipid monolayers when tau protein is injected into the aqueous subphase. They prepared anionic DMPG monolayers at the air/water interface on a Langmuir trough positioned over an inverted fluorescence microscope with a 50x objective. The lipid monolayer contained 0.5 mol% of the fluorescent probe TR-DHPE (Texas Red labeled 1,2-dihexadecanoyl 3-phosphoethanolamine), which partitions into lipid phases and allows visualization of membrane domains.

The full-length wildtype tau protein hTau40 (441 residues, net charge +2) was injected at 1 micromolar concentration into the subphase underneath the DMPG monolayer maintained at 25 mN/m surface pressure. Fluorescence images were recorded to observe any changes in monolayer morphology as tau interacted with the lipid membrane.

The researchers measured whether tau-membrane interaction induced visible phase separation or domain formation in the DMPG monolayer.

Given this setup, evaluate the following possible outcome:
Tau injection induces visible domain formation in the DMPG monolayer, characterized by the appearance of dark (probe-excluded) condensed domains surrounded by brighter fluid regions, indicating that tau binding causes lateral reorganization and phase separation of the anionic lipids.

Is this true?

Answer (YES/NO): NO